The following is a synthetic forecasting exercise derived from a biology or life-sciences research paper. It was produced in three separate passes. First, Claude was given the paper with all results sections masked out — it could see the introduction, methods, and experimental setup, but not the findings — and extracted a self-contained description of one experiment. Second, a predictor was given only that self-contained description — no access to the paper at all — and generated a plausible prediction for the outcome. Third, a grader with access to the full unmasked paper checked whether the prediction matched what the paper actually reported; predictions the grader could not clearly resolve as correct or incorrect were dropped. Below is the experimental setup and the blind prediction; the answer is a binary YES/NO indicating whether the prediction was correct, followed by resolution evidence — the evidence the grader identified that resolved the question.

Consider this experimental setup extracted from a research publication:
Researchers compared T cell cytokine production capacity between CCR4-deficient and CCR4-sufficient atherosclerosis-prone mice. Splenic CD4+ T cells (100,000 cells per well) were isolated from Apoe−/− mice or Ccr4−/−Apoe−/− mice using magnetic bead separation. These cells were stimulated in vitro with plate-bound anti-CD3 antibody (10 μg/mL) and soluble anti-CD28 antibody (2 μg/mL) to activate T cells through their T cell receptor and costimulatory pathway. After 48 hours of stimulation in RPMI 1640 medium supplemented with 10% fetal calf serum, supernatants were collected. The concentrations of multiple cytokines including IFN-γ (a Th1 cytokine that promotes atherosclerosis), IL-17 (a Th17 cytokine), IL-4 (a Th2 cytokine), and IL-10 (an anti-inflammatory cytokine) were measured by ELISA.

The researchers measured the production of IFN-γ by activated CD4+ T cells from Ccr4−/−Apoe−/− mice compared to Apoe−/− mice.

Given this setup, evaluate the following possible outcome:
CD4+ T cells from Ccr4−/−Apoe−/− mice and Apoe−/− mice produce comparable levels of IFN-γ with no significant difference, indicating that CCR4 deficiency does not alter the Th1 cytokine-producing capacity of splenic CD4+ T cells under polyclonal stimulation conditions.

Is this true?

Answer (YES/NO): NO